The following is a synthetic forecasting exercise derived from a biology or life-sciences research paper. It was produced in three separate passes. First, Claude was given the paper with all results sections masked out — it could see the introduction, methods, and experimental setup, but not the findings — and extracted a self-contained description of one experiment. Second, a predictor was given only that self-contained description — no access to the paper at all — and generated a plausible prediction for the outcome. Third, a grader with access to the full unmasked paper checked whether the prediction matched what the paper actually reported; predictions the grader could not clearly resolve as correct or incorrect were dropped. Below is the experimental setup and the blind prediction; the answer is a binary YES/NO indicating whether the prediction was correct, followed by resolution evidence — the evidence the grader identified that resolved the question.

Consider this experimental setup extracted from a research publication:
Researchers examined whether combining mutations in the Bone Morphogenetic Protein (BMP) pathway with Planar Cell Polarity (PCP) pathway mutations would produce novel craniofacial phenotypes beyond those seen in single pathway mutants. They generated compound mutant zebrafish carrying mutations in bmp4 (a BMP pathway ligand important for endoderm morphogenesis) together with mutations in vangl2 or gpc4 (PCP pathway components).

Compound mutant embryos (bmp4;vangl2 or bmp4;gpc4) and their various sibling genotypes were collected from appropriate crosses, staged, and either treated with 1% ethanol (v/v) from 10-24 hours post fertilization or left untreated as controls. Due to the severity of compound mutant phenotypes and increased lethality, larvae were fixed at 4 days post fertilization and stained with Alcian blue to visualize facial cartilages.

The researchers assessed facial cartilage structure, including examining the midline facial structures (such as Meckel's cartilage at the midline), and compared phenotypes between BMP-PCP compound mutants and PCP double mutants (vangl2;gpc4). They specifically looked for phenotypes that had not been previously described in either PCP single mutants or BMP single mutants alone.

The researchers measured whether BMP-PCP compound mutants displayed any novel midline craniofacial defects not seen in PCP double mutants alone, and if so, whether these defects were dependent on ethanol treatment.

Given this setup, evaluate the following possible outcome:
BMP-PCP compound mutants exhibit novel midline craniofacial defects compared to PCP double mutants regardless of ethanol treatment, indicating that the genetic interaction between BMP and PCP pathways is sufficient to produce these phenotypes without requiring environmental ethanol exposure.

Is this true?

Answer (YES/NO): YES